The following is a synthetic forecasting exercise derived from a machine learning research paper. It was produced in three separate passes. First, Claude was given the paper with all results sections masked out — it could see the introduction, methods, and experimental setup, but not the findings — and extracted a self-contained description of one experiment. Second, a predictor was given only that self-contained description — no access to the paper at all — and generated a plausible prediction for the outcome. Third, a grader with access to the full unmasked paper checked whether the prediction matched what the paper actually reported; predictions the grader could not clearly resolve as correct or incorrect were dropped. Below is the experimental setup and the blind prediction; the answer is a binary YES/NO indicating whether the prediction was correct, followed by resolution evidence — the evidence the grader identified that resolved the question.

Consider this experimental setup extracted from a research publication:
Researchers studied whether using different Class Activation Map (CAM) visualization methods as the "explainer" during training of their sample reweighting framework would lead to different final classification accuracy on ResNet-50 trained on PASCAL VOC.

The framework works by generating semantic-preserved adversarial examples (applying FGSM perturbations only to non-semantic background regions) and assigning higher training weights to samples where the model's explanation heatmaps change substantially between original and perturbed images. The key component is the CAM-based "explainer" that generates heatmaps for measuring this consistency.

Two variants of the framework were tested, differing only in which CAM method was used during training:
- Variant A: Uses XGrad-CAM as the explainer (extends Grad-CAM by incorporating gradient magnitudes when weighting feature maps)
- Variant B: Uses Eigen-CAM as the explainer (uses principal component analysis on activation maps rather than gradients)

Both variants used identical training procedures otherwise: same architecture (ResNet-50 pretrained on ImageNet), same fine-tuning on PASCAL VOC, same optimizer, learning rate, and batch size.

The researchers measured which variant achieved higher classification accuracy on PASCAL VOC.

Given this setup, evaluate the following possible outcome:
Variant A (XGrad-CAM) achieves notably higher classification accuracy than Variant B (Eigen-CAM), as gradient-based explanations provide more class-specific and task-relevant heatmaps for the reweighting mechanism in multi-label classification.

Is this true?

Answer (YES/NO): NO